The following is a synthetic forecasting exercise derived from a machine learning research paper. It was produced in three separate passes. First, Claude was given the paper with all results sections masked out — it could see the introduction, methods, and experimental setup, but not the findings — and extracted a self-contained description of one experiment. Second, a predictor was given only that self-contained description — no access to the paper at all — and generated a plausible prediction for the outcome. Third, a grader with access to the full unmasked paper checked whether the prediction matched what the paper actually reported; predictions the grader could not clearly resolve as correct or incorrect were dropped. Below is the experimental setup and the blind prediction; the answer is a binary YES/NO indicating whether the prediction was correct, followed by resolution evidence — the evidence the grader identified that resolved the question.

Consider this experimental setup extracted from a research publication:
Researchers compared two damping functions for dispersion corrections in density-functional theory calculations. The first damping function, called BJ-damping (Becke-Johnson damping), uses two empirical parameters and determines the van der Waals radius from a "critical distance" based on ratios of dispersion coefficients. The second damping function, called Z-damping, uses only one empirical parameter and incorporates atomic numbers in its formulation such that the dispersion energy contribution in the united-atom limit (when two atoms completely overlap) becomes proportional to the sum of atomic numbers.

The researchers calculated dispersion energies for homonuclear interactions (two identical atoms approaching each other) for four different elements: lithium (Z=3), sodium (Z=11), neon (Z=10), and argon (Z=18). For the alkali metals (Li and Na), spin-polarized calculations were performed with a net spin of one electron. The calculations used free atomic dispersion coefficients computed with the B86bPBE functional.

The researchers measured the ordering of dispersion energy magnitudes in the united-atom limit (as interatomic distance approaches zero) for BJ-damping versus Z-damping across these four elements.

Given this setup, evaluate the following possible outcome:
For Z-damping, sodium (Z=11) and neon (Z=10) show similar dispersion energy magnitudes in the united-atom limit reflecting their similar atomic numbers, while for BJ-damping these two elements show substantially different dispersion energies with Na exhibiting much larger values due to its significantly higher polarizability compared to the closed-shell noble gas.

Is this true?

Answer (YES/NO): YES